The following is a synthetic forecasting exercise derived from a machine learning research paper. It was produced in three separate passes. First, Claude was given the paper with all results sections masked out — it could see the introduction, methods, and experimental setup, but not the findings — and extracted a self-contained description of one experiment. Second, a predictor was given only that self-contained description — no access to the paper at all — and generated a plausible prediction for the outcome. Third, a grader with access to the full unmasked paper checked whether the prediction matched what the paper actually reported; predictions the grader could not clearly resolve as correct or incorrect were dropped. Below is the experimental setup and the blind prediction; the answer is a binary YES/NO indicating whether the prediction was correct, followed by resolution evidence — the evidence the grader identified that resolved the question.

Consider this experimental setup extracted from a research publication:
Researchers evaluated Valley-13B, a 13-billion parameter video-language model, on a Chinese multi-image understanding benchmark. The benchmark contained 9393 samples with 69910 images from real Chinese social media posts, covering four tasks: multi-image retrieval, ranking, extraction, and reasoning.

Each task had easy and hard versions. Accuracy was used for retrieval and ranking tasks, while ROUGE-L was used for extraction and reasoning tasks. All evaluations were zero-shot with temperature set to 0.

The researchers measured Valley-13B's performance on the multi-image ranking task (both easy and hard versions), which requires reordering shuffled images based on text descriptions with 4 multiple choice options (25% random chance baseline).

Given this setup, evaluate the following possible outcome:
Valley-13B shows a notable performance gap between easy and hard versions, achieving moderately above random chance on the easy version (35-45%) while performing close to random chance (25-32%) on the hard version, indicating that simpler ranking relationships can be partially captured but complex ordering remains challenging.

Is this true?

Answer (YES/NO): NO